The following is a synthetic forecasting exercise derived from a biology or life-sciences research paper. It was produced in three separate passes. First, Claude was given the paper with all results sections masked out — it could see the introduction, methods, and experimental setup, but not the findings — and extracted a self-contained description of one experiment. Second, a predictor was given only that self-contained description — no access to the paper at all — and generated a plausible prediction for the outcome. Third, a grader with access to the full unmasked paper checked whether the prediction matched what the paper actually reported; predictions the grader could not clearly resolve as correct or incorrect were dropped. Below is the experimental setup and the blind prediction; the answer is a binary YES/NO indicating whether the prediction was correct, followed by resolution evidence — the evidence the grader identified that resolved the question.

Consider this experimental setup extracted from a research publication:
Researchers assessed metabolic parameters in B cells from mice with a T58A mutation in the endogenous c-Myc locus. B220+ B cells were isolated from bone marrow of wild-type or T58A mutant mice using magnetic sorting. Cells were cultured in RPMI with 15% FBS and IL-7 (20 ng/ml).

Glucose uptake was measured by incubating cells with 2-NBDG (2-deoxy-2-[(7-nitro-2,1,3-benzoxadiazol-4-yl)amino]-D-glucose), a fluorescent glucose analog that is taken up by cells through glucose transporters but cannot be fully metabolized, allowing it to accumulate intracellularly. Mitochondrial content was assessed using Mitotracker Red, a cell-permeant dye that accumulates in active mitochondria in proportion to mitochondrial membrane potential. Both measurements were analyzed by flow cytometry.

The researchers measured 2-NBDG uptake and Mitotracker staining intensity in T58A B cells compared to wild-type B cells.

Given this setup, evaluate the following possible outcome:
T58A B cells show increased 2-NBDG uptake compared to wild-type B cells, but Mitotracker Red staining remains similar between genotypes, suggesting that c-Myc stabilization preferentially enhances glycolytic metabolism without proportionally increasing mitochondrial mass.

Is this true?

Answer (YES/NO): NO